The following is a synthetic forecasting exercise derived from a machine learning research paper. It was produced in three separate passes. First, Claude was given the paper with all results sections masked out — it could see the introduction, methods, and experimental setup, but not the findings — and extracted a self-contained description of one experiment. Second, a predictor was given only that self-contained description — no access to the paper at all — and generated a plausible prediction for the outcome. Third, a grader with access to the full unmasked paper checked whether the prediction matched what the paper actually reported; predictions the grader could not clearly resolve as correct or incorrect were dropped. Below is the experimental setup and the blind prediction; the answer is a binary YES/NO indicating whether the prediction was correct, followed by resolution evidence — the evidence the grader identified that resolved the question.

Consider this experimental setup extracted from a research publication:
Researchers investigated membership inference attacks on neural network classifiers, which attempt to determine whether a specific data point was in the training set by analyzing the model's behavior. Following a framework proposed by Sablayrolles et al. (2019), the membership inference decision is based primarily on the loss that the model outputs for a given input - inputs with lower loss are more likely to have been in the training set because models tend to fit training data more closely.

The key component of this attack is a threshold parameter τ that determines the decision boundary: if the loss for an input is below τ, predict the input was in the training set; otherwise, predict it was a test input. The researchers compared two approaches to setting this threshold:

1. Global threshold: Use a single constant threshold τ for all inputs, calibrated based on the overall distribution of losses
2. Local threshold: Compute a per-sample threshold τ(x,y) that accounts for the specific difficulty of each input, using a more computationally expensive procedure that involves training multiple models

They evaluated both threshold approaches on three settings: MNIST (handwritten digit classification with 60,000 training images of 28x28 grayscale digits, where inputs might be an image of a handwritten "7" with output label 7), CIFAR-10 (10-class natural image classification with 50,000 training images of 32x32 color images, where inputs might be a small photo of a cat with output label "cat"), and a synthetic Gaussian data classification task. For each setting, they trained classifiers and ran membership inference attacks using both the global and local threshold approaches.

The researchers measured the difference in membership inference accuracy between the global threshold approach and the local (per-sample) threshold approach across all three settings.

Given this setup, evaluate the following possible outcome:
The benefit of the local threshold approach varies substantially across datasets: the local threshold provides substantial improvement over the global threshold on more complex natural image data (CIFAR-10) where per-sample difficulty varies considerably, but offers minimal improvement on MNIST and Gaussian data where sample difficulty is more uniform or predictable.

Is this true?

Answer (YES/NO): NO